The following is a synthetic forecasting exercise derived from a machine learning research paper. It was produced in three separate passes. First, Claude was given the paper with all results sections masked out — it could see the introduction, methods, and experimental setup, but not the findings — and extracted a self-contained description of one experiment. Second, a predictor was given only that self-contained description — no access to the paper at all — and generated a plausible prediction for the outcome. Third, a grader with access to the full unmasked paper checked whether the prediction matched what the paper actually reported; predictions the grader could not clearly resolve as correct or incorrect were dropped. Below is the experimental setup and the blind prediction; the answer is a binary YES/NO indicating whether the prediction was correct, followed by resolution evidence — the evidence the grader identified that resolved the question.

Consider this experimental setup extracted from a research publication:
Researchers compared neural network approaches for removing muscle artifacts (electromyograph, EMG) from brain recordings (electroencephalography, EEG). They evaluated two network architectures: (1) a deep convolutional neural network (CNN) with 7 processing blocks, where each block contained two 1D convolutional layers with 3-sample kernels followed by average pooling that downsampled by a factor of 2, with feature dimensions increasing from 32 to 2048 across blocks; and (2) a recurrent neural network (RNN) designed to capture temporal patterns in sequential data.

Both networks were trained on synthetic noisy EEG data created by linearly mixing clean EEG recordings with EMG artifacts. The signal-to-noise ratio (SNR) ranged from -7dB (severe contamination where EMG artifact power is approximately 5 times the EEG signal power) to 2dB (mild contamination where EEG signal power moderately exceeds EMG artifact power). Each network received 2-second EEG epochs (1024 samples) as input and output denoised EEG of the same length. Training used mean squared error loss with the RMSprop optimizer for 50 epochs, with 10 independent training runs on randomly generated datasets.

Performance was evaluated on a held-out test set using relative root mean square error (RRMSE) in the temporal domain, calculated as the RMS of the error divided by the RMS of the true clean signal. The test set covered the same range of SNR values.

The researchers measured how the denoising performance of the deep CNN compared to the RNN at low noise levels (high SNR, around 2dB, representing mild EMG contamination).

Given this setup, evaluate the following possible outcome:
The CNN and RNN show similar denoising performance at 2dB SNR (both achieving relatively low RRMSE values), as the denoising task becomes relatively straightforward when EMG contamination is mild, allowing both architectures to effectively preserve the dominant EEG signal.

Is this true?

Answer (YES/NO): NO